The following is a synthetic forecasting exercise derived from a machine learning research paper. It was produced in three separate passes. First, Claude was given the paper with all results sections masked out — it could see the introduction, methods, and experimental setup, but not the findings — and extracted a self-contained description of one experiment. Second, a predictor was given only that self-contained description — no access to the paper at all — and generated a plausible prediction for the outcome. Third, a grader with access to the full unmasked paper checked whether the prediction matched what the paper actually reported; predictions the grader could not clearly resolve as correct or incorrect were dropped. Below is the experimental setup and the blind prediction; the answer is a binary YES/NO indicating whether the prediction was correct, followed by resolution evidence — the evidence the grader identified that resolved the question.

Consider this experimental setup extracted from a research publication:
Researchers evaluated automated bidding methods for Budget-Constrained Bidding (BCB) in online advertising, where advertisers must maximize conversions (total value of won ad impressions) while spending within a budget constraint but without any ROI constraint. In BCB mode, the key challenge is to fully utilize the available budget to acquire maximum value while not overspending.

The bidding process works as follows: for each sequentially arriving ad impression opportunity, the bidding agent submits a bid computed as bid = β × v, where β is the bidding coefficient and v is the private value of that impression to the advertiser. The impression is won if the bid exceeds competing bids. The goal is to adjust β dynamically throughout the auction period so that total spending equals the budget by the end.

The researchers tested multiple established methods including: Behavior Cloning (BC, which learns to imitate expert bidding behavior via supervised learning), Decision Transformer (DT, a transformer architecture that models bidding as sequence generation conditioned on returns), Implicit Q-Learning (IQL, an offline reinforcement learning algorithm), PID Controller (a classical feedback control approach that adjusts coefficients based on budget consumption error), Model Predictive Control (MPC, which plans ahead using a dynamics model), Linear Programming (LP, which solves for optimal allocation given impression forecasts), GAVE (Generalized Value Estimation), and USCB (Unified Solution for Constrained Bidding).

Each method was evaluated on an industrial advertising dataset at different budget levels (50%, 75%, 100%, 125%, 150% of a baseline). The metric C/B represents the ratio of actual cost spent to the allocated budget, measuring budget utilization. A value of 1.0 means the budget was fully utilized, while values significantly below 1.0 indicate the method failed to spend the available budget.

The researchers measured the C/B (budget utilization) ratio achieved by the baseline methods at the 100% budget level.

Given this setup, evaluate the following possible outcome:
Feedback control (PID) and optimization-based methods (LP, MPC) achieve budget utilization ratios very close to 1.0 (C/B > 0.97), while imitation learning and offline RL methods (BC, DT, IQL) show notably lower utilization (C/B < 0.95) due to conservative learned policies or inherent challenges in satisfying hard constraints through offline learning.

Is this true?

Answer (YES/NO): NO